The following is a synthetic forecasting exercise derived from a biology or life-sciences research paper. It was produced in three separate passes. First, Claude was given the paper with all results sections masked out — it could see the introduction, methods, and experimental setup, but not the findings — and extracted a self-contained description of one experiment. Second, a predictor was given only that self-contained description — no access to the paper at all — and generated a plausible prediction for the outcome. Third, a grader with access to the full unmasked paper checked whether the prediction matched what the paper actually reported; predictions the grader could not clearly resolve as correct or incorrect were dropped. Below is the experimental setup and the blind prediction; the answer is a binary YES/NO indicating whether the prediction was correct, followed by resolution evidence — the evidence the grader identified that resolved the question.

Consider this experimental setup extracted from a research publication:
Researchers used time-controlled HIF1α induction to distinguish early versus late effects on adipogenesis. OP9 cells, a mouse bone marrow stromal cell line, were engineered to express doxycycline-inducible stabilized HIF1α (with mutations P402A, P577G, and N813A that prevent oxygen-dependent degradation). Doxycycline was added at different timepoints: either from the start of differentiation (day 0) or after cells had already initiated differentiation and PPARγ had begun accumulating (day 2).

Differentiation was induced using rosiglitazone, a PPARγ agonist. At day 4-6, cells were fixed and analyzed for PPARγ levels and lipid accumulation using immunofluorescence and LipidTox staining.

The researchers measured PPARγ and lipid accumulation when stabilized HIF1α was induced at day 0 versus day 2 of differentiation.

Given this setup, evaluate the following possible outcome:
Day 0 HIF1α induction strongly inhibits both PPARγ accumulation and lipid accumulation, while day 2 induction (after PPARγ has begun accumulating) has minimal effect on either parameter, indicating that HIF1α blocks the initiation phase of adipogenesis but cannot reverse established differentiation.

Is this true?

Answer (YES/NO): NO